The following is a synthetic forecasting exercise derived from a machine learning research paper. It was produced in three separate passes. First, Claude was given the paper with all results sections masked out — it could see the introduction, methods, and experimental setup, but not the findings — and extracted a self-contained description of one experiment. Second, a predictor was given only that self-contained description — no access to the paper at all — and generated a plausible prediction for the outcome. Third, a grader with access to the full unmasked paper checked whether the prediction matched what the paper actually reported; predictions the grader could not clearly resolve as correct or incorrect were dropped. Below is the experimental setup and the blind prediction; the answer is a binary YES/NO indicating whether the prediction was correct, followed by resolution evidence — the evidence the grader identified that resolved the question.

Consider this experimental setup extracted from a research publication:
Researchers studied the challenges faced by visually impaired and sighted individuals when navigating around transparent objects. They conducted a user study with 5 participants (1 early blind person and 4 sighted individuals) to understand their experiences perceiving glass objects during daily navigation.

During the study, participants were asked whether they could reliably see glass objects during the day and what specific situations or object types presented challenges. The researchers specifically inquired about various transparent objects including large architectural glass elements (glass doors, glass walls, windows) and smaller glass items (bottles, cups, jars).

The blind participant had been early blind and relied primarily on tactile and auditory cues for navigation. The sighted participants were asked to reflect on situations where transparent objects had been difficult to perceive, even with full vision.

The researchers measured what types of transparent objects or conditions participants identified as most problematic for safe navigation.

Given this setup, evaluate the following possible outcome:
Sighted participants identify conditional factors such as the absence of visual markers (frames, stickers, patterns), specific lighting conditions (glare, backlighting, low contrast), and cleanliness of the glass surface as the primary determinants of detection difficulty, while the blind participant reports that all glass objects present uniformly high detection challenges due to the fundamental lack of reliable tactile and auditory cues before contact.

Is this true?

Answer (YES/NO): NO